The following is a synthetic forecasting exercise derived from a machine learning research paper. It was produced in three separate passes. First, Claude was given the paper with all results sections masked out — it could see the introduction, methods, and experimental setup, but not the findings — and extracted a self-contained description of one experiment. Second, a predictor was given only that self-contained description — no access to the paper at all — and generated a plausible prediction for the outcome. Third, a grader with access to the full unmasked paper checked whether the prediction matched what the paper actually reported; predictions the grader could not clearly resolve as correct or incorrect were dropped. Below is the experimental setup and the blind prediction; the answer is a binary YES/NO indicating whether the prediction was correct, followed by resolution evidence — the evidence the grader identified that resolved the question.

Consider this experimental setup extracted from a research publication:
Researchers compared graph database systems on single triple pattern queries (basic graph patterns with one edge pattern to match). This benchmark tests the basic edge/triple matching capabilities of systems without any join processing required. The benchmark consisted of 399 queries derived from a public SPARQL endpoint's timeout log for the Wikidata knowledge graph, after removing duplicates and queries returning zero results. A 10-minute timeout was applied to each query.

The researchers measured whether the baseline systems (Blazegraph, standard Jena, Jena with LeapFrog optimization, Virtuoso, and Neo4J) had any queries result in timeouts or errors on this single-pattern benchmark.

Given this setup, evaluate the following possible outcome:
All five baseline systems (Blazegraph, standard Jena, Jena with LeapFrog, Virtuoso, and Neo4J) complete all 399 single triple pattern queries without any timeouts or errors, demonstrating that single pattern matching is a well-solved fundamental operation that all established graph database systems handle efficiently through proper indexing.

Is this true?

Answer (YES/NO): NO